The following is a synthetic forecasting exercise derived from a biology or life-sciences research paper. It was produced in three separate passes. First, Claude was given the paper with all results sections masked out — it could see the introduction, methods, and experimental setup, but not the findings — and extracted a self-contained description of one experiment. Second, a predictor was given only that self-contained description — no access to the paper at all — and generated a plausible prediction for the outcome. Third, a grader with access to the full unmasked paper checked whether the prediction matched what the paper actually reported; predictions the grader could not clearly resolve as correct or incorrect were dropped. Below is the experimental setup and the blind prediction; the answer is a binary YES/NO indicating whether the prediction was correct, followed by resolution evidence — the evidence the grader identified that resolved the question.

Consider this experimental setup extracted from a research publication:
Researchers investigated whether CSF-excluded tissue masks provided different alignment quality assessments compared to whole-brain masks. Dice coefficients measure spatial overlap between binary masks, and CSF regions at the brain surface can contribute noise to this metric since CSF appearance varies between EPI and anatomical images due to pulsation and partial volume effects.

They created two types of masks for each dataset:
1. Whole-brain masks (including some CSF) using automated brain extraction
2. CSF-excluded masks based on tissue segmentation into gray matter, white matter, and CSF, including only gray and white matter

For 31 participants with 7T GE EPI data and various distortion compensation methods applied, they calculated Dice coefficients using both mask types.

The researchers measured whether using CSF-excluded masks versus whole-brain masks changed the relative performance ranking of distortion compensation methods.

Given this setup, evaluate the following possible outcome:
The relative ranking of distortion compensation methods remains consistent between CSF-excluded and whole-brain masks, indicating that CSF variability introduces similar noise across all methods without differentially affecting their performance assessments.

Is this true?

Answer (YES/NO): YES